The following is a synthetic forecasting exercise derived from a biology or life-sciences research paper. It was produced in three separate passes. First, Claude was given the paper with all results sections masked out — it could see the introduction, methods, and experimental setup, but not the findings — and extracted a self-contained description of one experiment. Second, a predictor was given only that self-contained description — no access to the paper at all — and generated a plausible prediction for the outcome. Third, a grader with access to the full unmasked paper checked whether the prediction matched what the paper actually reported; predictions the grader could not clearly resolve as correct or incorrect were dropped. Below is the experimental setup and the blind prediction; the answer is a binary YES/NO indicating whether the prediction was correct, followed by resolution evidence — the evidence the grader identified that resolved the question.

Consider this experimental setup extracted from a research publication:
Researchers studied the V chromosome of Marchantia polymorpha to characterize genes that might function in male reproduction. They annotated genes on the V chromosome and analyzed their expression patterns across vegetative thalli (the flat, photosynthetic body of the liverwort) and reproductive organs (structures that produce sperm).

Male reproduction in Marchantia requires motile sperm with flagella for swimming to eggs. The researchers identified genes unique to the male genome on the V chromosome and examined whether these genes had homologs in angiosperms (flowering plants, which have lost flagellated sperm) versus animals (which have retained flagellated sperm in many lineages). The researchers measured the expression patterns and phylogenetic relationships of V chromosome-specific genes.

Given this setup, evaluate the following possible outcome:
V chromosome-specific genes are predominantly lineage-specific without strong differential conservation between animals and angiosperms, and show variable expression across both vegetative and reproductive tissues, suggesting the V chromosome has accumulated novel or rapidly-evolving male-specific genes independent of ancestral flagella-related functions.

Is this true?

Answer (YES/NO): NO